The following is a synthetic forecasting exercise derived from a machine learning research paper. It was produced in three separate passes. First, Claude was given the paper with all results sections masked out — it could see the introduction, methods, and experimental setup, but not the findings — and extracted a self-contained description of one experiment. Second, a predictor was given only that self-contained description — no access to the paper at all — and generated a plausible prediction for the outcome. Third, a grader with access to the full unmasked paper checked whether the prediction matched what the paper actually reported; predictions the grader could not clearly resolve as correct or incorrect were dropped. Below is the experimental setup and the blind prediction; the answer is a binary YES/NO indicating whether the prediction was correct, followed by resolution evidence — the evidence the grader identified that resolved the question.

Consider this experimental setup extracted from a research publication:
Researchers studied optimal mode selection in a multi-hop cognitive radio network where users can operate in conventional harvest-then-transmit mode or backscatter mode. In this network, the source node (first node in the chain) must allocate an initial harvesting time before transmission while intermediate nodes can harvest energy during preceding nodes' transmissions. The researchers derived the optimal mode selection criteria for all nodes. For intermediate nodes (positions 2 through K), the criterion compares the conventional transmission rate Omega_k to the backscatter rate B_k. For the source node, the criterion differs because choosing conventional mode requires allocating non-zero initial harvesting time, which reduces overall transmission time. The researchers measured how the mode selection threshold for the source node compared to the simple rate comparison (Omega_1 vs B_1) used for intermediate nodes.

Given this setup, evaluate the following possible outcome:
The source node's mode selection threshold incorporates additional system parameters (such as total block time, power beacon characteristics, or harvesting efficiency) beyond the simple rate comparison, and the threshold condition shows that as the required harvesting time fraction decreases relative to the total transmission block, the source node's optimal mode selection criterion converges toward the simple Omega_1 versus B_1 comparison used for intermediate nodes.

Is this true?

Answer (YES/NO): YES